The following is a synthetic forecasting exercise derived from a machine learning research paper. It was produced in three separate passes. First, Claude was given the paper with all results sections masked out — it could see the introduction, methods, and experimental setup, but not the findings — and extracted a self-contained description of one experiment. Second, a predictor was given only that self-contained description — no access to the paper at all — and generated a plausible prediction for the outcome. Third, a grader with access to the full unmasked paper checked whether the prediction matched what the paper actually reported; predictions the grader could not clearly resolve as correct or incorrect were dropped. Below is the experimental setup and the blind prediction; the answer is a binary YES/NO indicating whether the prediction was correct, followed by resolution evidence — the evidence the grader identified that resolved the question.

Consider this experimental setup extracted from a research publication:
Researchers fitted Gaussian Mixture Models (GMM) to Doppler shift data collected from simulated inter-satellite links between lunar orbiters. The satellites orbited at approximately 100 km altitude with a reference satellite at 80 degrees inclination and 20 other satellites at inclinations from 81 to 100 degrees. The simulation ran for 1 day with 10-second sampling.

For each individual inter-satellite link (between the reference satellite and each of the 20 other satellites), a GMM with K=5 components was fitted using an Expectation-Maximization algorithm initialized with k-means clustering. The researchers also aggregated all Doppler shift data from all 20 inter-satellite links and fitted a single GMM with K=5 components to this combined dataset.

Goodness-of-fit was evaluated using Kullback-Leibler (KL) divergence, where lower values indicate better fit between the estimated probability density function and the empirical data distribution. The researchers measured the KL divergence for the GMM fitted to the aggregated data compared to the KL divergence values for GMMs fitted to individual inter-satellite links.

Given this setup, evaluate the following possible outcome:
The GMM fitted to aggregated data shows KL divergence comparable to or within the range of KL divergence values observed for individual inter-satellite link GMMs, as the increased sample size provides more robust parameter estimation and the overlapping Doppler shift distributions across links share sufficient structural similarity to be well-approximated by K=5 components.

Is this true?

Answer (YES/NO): NO